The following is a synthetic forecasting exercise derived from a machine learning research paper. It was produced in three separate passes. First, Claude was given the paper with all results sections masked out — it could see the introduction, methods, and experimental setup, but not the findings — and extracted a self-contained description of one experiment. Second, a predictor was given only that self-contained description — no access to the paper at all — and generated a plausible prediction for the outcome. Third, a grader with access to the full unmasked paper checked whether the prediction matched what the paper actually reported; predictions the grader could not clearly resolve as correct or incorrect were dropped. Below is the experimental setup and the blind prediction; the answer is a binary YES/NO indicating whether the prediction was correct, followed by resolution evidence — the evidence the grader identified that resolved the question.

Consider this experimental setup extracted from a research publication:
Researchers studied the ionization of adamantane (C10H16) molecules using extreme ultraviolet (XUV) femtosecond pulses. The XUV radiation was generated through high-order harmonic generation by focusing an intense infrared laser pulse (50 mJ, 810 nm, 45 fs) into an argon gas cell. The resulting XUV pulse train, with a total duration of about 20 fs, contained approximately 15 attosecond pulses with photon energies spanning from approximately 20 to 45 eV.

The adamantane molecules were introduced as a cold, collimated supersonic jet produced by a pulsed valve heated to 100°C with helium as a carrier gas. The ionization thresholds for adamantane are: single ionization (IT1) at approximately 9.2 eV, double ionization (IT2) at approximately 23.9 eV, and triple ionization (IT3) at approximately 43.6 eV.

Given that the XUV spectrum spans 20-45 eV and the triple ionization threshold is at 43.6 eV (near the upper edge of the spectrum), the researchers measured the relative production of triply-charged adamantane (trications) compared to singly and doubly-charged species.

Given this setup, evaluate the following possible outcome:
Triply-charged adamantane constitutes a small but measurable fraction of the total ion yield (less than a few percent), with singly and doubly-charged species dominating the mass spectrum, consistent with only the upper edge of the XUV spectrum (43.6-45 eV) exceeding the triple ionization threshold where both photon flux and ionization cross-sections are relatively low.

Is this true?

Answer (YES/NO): NO